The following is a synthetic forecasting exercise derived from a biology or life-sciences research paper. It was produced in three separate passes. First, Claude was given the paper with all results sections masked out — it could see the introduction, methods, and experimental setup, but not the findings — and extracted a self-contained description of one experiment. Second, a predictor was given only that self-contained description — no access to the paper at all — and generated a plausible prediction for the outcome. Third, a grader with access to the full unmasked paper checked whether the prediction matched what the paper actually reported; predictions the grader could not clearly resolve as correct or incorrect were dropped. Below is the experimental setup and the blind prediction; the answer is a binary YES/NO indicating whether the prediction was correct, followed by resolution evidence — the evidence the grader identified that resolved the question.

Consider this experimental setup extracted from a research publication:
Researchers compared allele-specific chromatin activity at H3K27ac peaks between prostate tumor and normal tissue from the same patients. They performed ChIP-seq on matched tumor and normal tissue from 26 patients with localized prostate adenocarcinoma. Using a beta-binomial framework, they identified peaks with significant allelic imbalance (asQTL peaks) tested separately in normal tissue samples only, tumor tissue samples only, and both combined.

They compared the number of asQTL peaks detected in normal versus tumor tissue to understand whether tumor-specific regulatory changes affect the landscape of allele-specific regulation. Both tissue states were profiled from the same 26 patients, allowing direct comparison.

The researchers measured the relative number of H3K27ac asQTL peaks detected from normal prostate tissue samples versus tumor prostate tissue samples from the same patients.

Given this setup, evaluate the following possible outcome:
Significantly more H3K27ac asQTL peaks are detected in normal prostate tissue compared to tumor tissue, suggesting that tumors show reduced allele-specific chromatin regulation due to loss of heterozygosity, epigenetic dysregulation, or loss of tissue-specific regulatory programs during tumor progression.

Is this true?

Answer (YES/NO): NO